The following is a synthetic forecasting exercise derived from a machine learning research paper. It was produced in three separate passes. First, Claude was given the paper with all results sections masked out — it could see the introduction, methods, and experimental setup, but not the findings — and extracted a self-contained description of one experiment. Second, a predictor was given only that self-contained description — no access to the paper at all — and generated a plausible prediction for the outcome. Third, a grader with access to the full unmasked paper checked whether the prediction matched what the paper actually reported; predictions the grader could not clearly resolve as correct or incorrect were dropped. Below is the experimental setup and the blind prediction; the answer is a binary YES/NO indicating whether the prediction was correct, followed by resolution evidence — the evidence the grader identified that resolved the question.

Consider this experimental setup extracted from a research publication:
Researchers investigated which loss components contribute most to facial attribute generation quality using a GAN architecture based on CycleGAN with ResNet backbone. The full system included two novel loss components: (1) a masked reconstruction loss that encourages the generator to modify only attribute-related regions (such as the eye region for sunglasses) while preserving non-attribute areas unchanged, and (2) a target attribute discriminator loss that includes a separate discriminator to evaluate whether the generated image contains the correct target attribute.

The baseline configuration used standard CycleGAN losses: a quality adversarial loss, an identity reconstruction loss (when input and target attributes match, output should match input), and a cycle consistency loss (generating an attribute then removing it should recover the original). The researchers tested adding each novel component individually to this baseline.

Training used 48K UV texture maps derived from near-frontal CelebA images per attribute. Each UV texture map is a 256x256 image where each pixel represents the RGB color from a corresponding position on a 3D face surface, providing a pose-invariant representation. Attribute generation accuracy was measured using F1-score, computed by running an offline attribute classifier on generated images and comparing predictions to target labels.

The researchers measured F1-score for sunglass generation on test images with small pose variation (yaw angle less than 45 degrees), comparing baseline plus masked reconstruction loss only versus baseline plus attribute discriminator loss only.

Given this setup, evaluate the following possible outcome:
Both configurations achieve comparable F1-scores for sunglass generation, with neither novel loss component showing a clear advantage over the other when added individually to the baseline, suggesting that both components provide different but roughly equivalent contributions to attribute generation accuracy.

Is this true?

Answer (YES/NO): NO